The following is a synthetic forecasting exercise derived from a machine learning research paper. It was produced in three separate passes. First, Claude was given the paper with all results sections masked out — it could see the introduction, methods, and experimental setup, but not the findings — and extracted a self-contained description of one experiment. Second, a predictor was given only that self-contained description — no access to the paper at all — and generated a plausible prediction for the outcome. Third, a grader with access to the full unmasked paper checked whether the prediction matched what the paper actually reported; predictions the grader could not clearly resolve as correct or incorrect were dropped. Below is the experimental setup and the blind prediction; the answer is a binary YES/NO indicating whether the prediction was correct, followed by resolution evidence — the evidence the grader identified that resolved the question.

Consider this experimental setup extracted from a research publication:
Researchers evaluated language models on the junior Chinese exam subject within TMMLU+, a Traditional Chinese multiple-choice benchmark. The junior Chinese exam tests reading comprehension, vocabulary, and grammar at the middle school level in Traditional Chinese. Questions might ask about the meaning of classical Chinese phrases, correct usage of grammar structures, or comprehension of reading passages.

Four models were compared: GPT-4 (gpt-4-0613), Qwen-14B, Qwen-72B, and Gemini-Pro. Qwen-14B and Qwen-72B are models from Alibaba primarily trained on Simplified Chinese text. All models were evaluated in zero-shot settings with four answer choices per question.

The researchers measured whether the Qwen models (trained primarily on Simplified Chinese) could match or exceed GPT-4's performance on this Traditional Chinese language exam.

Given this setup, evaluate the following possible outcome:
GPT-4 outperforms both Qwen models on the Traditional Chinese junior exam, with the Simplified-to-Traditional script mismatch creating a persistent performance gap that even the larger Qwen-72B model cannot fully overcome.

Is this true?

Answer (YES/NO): NO